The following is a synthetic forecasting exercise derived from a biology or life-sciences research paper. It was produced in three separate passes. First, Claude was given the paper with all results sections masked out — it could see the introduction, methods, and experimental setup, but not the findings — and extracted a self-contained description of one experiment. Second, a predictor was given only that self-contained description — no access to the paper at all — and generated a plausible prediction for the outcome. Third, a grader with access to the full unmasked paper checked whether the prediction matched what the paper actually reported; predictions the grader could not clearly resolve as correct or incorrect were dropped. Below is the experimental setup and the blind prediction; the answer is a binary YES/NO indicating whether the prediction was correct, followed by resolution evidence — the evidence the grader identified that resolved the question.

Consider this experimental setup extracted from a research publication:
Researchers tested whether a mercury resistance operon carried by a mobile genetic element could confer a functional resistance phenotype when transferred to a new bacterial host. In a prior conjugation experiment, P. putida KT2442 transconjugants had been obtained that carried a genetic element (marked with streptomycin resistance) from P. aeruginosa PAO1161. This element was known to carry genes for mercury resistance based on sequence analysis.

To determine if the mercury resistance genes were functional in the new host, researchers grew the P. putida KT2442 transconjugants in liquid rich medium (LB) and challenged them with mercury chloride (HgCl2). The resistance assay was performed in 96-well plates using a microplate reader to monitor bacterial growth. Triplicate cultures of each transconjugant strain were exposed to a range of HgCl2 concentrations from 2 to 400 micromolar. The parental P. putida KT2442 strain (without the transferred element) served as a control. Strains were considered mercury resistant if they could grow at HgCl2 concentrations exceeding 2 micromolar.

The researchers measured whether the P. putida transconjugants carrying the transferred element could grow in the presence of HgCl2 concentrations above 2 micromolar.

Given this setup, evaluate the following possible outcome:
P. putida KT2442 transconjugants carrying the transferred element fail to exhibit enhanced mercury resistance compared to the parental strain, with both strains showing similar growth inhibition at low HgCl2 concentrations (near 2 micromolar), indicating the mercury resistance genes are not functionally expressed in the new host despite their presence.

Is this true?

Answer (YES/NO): NO